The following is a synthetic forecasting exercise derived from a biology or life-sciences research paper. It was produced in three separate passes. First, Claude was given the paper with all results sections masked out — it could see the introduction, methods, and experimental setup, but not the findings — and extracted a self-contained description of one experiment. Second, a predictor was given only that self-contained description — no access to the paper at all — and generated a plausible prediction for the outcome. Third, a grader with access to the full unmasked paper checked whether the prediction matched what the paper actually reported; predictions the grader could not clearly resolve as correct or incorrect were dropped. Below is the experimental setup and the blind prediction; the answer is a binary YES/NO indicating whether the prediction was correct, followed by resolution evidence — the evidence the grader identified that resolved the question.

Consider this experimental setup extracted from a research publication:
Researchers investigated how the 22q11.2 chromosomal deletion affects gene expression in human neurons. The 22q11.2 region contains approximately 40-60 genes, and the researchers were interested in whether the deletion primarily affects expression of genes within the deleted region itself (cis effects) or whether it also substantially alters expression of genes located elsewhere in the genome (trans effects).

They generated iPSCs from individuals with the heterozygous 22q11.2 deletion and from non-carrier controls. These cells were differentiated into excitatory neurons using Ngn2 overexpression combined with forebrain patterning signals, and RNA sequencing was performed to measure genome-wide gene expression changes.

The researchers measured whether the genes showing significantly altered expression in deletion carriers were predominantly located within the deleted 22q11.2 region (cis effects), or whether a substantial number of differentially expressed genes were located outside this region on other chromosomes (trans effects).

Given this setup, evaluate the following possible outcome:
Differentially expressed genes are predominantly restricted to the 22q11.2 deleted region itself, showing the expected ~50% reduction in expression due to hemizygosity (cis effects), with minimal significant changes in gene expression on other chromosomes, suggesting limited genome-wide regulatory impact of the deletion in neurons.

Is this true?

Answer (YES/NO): NO